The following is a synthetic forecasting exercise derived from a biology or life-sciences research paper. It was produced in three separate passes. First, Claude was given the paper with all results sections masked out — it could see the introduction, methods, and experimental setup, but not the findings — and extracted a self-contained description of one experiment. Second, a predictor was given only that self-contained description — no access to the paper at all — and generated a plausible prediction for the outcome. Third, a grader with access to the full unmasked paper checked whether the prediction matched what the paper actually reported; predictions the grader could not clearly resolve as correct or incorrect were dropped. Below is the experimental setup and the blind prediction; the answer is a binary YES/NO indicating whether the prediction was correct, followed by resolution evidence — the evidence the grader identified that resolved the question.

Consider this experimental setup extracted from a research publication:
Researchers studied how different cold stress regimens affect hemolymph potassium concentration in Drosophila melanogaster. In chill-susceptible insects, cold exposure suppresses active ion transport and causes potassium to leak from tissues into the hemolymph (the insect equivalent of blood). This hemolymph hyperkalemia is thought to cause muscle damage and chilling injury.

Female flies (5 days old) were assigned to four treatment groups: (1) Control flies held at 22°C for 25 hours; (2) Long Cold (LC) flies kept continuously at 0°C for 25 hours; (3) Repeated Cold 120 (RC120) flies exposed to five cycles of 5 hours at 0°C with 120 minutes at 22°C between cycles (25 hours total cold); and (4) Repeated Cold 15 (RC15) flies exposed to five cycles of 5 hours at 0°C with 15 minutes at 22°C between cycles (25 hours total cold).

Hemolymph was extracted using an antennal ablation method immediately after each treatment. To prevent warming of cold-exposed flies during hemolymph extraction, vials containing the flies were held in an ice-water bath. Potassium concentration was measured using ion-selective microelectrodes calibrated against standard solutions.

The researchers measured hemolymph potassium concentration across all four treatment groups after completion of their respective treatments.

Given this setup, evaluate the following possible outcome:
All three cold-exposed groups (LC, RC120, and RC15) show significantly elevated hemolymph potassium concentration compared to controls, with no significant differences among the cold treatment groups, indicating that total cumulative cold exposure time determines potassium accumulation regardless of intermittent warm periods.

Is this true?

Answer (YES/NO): NO